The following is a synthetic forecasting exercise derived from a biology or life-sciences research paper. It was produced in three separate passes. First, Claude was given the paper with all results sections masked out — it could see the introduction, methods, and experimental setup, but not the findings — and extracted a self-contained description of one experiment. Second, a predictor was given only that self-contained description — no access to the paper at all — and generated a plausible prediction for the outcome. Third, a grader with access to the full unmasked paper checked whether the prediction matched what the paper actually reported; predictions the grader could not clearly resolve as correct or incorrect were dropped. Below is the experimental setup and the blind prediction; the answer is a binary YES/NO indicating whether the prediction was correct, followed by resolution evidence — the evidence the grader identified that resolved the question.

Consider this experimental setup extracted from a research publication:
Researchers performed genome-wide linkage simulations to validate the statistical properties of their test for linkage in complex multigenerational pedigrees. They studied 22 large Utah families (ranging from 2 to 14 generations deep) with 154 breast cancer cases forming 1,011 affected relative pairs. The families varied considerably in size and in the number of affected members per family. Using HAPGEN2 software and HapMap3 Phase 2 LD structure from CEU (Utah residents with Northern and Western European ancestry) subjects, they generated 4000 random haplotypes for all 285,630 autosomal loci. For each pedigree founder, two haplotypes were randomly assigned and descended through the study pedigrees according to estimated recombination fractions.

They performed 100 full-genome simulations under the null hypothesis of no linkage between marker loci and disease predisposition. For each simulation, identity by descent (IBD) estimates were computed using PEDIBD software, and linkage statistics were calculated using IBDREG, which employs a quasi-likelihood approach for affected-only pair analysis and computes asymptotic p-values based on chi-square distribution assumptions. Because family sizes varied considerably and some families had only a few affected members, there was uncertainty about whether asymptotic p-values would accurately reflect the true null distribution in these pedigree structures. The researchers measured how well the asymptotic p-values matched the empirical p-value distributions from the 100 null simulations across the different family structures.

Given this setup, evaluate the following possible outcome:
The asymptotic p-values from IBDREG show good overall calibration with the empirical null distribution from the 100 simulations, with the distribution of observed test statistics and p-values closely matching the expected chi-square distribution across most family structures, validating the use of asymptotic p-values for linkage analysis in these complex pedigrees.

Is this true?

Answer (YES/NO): NO